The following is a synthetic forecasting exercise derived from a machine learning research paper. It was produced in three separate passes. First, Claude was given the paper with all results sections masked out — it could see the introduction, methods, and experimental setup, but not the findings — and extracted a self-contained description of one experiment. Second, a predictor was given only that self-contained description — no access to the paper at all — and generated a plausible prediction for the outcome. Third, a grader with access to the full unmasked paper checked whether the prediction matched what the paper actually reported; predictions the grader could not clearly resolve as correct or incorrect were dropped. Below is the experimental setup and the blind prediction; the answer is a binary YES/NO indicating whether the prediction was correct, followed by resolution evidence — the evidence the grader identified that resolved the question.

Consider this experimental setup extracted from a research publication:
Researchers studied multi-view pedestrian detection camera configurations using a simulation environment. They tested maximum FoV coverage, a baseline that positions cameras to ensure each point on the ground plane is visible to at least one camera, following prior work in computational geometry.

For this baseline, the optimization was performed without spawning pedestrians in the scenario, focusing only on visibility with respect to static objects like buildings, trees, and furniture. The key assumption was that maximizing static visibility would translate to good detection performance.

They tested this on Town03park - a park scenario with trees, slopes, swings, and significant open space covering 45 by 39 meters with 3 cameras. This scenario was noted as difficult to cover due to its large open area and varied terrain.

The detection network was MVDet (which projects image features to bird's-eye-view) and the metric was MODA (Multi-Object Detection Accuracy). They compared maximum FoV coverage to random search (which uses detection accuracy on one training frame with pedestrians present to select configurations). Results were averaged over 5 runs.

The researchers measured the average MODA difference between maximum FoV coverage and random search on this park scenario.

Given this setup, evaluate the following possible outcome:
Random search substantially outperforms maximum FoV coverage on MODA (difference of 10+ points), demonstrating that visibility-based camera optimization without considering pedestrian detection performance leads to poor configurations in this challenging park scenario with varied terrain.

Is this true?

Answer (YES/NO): NO